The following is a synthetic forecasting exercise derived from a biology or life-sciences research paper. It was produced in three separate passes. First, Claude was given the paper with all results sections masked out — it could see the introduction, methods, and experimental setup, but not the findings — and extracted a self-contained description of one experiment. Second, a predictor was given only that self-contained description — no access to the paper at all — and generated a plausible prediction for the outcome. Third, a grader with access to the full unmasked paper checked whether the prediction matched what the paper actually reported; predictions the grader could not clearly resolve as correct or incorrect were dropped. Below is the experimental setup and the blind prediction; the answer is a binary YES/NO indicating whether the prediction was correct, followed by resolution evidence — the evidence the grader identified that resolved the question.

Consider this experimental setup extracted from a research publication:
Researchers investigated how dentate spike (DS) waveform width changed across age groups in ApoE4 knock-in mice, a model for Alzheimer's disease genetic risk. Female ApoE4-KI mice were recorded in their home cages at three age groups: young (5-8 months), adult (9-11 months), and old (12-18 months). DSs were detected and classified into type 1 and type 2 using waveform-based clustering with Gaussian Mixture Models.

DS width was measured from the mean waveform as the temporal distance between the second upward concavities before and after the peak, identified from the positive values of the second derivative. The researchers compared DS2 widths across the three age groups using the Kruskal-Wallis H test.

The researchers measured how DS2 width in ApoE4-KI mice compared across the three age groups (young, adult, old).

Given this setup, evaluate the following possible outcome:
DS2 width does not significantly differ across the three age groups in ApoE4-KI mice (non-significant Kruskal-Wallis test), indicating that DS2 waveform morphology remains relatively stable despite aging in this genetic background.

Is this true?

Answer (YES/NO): YES